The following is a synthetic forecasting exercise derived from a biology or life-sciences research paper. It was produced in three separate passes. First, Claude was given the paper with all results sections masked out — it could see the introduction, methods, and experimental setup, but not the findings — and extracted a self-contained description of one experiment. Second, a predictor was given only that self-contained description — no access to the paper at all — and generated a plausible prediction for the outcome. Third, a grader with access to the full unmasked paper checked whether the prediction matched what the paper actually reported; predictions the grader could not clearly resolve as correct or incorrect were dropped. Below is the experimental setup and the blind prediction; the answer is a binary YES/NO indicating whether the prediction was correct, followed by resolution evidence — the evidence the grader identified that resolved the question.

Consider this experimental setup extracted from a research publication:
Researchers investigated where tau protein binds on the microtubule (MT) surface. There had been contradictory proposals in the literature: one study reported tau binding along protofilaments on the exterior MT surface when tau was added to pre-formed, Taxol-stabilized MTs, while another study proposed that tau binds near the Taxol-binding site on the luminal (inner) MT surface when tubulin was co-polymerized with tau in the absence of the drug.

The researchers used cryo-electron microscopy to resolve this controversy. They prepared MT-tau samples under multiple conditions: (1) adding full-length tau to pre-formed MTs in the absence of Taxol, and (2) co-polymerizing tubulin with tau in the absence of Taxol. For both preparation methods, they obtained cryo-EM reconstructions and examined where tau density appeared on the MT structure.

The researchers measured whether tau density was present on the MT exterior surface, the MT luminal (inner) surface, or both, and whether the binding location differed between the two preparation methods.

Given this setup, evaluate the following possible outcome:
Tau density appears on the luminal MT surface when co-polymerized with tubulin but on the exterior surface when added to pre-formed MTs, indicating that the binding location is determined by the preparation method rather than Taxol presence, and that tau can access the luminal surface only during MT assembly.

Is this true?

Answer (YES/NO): NO